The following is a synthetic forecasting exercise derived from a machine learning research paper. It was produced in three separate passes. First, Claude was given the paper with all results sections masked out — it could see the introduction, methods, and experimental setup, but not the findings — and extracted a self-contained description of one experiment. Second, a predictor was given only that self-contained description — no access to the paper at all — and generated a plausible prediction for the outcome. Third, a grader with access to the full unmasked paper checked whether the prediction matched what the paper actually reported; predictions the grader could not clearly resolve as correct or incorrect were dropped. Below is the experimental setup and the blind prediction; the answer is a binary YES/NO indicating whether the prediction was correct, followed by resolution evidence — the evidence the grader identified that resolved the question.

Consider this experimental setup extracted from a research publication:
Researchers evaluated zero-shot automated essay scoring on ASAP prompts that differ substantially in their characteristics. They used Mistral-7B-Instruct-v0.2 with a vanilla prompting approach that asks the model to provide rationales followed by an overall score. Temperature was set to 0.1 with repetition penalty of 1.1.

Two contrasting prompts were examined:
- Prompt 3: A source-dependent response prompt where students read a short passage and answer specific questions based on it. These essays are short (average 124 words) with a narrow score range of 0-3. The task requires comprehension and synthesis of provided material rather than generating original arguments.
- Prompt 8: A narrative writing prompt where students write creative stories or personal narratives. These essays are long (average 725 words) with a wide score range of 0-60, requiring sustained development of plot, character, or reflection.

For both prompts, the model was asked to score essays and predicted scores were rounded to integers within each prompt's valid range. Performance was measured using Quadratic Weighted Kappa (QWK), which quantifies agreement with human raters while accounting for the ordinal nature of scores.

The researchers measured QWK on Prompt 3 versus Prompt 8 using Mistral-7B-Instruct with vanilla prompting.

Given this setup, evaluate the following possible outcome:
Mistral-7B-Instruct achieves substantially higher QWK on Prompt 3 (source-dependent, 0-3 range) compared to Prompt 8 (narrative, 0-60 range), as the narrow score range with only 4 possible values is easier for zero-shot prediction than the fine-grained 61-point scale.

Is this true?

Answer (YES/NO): YES